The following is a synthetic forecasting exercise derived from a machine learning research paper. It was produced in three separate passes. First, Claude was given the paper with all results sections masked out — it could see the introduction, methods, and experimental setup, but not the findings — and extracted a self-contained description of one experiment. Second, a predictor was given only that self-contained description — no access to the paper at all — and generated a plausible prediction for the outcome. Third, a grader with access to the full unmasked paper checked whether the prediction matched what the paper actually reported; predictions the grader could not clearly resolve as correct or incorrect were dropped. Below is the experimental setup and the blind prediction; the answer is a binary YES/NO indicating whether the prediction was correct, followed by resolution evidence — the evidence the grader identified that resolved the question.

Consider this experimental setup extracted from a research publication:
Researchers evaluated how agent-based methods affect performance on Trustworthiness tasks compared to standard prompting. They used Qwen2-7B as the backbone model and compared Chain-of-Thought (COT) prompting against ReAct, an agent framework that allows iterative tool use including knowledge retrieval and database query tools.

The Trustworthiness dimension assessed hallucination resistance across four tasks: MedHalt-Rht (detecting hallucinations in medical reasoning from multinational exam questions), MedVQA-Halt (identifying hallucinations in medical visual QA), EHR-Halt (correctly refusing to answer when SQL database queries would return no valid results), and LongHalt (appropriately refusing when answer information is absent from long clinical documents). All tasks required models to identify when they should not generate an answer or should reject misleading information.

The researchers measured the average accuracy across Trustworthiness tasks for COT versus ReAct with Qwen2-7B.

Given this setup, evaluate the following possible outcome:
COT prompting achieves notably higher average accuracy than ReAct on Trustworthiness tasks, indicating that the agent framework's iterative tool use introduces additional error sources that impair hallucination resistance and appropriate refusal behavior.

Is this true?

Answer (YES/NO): NO